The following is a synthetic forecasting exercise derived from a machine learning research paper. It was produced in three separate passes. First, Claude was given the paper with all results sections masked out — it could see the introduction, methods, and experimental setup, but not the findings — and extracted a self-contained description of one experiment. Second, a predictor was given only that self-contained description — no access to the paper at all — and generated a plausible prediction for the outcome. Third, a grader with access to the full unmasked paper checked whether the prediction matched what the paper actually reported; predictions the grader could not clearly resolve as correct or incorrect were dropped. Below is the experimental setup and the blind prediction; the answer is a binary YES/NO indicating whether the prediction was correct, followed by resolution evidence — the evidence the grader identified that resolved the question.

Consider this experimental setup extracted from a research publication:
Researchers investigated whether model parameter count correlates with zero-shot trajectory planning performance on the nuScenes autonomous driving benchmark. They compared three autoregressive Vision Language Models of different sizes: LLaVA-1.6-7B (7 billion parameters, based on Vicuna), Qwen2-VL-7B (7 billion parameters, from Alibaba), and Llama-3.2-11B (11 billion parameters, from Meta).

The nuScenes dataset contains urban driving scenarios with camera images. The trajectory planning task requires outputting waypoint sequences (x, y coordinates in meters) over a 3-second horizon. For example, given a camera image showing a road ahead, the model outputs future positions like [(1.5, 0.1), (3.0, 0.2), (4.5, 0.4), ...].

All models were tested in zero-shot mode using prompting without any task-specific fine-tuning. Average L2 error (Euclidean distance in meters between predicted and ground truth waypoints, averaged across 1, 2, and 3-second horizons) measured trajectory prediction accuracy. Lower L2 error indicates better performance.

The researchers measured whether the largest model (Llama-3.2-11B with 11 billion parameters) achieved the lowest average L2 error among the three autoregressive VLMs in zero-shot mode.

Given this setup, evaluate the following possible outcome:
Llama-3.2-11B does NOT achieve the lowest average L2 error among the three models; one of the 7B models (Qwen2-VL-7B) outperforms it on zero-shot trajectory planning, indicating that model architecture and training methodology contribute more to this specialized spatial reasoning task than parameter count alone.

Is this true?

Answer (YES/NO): YES